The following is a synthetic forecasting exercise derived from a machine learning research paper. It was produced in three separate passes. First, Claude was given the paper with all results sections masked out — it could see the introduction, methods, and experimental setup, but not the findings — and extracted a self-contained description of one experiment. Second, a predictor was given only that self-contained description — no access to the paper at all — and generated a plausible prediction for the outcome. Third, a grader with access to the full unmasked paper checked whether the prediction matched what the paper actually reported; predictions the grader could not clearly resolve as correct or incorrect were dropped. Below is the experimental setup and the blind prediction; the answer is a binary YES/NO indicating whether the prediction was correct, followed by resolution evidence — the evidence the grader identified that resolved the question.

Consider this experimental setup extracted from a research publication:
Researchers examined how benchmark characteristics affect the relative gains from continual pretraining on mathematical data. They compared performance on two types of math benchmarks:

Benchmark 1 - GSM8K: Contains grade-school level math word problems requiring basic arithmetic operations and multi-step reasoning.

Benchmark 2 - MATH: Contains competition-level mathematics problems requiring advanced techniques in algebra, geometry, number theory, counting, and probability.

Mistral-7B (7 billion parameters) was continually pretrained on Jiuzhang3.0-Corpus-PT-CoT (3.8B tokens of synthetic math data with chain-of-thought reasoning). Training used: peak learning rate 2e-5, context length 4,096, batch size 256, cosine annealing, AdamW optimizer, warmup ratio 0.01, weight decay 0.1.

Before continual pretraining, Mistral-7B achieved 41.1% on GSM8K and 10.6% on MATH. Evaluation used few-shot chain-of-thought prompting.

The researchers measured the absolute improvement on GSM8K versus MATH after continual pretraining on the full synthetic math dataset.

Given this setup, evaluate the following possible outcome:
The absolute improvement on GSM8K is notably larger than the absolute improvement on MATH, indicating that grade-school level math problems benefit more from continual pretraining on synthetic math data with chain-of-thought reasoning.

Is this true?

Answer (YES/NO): NO